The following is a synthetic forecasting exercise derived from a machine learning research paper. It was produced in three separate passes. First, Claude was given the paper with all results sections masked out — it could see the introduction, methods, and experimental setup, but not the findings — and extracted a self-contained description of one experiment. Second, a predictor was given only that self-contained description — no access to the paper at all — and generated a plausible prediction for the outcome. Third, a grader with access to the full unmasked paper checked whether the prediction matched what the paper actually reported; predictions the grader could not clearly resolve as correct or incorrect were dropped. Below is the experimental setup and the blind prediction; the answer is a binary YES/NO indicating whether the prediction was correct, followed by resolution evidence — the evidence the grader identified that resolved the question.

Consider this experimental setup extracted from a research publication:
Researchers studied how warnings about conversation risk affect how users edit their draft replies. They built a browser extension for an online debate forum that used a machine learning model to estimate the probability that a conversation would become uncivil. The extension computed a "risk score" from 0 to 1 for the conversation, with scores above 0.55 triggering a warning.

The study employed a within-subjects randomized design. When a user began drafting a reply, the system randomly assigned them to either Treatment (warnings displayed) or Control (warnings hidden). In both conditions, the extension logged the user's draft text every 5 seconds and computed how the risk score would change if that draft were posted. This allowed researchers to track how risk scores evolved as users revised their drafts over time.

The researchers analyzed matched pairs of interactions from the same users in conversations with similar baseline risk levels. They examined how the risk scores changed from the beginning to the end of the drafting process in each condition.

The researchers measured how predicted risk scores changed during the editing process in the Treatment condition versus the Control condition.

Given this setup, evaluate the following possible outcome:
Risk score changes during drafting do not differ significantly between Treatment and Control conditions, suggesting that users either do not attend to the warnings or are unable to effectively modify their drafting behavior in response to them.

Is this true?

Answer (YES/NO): NO